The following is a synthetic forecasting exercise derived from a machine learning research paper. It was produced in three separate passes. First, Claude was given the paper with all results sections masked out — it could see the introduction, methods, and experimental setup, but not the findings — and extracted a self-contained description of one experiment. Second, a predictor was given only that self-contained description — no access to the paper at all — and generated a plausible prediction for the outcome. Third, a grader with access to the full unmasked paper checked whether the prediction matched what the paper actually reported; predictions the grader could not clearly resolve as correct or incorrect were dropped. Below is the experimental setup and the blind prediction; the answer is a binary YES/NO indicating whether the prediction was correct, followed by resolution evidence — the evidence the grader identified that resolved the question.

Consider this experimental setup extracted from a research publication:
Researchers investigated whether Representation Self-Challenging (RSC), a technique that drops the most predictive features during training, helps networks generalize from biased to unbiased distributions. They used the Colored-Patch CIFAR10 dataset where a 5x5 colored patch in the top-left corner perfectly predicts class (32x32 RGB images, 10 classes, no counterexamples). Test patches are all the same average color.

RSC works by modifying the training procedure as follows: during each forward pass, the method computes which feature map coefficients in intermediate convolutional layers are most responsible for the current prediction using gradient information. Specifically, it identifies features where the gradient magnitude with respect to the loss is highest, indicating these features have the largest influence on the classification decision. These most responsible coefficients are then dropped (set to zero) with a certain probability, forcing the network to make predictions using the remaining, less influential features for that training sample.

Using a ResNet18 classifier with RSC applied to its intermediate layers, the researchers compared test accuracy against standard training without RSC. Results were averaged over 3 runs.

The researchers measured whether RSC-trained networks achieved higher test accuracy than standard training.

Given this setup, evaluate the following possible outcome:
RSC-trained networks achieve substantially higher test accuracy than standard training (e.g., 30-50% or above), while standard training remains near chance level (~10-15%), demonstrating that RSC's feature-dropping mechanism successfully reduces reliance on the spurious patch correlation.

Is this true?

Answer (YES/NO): NO